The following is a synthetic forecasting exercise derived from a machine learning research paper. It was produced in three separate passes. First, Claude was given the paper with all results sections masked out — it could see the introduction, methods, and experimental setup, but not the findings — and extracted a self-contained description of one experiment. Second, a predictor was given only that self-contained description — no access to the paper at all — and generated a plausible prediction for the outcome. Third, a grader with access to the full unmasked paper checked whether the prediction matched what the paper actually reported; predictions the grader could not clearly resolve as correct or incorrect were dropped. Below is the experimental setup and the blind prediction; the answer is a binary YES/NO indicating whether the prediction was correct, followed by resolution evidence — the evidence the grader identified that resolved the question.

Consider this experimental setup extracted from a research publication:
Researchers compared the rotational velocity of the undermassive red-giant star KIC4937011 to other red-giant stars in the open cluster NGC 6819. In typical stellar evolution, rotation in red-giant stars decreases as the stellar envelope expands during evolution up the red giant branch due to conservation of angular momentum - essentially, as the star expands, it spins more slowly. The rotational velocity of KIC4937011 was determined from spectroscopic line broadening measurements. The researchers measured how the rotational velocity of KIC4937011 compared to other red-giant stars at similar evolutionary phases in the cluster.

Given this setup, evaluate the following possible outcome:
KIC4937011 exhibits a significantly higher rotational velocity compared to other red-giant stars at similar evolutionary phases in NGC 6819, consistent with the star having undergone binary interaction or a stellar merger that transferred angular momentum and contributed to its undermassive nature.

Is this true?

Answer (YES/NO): YES